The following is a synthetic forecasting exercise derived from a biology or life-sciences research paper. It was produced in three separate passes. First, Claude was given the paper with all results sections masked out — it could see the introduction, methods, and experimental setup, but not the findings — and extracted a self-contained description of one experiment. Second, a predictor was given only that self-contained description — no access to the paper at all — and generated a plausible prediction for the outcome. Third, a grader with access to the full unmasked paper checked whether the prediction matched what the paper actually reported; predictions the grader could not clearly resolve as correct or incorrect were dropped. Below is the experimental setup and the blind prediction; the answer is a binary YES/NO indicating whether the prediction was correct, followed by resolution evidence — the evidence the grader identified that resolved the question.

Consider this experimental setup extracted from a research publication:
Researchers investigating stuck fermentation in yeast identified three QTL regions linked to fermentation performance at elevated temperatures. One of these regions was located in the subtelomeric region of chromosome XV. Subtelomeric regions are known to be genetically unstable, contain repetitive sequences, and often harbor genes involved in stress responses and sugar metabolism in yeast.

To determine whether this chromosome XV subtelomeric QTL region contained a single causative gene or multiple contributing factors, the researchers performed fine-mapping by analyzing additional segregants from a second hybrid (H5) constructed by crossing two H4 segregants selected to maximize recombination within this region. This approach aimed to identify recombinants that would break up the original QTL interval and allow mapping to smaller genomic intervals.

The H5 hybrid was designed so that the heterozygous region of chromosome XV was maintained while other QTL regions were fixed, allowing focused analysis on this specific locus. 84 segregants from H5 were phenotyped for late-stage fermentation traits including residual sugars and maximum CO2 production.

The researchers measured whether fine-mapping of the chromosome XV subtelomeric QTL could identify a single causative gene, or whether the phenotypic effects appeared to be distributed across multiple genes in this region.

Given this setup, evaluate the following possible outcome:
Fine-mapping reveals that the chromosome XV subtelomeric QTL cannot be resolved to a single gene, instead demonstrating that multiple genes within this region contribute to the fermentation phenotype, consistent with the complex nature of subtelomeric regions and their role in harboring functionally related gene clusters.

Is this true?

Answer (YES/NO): NO